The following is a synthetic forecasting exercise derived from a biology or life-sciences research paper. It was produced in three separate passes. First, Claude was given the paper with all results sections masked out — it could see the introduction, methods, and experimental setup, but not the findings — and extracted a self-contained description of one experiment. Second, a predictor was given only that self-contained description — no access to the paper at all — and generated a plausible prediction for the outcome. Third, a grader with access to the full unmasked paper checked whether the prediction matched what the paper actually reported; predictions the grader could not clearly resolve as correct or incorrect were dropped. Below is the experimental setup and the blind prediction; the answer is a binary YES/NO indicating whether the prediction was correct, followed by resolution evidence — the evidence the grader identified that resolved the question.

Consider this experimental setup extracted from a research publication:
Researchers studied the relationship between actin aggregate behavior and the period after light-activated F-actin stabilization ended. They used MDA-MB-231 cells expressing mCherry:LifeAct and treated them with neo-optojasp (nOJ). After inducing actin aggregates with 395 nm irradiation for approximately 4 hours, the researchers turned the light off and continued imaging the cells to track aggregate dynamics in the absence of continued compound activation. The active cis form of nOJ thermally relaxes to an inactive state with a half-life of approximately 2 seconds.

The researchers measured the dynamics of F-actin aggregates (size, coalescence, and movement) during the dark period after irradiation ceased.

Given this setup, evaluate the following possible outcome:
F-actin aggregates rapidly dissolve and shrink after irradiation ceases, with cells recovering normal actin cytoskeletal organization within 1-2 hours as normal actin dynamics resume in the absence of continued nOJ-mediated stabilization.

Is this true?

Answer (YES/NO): NO